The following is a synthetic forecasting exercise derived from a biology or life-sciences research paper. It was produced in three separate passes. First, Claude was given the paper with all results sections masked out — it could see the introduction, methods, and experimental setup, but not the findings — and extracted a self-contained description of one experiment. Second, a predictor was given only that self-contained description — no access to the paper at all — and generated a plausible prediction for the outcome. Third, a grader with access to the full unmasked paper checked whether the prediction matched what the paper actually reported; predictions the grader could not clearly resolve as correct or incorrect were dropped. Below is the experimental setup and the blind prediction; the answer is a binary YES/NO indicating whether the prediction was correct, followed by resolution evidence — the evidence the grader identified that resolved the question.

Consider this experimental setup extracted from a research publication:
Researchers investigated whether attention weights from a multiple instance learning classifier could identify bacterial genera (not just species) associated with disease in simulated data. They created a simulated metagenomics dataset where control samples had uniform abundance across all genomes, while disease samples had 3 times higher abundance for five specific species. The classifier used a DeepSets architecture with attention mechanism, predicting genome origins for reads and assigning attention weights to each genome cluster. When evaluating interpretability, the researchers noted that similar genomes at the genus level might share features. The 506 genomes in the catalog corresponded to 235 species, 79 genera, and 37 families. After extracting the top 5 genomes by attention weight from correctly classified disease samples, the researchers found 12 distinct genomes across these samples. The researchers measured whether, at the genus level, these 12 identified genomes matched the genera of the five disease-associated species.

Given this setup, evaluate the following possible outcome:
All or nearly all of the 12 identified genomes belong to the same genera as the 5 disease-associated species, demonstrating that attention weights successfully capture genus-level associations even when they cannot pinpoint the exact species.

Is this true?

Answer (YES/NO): NO